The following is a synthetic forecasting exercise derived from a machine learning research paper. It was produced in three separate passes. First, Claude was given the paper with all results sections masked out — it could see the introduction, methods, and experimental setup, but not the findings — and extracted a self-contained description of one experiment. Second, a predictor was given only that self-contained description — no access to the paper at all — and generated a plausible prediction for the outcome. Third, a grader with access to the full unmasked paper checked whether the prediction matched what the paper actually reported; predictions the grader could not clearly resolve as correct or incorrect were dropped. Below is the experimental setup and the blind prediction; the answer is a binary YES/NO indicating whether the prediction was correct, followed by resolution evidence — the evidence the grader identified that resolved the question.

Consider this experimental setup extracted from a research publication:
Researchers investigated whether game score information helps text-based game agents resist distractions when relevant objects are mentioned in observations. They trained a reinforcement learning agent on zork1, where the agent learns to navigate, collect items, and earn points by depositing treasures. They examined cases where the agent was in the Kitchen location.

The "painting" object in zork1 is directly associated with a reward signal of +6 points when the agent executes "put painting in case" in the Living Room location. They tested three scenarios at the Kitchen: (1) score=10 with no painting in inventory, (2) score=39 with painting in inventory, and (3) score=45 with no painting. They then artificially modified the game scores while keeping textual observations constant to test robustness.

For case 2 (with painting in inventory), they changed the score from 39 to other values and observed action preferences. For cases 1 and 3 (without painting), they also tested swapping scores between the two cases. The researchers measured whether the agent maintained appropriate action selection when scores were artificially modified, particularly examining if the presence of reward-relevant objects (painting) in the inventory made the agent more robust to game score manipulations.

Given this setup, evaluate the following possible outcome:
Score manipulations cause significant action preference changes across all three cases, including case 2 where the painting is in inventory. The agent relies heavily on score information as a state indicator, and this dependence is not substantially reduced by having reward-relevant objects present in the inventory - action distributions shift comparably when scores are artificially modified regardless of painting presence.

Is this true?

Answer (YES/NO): NO